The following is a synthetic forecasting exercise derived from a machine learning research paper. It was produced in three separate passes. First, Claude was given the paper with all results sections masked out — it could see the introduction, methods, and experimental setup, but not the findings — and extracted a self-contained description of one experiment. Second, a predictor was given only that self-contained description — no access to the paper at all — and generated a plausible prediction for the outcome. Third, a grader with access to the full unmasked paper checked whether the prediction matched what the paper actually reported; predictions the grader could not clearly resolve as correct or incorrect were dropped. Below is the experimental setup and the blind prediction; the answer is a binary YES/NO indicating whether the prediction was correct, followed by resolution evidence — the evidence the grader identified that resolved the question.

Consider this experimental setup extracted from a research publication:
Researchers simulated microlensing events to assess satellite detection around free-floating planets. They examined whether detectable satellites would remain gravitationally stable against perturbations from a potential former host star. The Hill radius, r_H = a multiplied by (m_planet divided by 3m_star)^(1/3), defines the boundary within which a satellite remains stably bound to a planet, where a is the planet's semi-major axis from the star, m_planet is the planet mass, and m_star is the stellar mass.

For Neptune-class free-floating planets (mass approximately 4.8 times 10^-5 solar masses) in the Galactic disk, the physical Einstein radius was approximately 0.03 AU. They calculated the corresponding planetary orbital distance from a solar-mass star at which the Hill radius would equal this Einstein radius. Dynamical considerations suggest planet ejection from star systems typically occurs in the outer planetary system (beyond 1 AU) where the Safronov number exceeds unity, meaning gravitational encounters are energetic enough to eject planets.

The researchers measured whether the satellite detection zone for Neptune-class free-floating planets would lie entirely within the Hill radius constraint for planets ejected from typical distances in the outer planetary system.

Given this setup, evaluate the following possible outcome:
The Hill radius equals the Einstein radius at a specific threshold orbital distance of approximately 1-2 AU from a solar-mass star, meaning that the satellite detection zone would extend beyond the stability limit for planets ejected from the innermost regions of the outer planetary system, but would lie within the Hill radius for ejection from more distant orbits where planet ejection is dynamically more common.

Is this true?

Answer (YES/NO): NO